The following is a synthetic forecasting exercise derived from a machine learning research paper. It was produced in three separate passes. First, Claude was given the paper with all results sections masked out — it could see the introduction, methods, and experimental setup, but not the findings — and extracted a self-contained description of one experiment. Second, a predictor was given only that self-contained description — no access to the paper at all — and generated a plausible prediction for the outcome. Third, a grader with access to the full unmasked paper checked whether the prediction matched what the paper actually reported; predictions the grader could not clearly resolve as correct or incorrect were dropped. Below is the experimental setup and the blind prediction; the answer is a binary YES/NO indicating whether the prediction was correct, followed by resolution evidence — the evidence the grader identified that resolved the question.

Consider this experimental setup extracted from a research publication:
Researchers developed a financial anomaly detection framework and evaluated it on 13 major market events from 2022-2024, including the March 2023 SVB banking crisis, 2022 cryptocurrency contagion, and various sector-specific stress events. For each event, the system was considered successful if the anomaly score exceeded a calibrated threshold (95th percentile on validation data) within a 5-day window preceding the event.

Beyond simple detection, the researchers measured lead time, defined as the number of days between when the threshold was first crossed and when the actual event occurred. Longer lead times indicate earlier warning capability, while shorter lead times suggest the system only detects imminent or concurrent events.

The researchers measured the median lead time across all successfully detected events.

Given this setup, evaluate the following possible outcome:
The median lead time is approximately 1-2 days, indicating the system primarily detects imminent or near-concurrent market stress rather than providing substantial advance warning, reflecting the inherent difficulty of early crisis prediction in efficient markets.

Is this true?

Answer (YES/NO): NO